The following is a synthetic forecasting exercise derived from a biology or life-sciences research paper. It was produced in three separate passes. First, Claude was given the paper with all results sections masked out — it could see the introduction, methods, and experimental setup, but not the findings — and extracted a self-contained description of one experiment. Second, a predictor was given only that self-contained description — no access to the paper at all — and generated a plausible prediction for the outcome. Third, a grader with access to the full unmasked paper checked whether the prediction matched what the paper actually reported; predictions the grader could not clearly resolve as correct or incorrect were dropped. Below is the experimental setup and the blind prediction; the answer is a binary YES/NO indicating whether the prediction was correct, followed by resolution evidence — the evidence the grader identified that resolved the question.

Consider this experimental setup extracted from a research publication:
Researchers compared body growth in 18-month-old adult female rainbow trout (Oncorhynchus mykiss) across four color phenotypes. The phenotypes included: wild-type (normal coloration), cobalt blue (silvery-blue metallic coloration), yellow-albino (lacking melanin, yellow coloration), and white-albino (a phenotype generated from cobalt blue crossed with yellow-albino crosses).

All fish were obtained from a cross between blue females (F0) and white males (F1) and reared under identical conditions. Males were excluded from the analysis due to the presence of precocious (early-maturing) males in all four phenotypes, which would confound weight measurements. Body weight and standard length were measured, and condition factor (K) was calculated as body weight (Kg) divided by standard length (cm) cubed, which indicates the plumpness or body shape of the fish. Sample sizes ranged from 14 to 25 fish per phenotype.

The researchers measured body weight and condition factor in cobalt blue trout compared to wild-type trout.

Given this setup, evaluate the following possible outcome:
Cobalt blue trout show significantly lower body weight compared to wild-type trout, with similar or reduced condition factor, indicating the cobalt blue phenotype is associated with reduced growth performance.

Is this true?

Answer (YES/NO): YES